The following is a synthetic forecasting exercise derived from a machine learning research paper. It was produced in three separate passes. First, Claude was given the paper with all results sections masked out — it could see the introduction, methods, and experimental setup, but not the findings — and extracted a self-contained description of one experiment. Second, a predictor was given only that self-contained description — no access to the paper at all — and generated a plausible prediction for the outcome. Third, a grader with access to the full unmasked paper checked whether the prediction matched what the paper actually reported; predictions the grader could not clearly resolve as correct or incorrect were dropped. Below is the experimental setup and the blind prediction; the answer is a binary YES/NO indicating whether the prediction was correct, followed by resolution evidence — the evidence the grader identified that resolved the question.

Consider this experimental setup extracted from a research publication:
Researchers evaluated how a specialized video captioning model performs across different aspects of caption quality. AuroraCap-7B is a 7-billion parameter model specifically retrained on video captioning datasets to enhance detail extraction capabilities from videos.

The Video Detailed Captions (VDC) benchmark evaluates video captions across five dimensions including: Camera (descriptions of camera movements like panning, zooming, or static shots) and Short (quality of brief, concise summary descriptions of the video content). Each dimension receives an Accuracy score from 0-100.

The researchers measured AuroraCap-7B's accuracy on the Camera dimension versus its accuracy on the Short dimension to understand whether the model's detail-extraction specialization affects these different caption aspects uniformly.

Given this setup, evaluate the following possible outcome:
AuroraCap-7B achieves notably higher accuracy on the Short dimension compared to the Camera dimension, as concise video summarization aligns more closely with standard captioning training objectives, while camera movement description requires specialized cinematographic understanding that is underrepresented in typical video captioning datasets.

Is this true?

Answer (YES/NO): NO